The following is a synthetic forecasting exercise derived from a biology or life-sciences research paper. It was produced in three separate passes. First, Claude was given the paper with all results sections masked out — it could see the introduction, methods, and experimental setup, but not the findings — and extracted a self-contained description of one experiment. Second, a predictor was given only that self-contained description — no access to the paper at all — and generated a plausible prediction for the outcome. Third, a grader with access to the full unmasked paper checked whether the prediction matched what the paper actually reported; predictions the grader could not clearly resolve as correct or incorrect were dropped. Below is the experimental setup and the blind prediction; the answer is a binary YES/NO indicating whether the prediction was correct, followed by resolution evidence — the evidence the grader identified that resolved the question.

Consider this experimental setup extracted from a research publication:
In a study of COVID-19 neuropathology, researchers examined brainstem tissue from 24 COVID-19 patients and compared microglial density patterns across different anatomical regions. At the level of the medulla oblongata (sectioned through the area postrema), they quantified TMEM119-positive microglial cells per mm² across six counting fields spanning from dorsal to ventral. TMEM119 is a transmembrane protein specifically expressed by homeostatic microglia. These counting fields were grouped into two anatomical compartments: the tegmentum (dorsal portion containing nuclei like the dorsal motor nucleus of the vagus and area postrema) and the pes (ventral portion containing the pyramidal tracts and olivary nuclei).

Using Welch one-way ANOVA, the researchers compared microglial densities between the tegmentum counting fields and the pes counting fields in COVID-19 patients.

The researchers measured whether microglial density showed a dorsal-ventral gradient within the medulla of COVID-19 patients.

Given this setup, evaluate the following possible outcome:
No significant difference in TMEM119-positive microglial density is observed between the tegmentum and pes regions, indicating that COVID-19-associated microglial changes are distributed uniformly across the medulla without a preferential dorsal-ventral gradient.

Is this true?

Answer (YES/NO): NO